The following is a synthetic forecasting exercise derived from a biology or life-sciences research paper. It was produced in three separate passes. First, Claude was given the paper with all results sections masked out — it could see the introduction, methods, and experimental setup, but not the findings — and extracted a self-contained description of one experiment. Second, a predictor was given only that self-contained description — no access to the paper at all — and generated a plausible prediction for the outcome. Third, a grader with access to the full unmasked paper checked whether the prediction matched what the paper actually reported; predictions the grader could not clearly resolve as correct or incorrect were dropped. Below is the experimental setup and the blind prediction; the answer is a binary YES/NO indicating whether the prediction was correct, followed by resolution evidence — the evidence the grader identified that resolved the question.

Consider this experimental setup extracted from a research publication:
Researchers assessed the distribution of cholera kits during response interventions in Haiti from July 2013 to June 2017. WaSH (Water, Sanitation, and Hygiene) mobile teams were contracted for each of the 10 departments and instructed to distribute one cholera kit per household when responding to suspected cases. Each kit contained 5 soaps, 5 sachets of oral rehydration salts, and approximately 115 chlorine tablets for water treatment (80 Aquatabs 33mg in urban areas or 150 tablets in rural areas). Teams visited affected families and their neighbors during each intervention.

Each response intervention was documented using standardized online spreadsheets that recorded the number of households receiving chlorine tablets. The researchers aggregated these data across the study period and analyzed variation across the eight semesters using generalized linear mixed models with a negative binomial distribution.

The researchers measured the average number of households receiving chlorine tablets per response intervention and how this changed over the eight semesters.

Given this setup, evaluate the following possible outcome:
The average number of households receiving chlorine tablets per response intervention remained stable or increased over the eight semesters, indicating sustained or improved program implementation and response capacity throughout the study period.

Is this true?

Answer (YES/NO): YES